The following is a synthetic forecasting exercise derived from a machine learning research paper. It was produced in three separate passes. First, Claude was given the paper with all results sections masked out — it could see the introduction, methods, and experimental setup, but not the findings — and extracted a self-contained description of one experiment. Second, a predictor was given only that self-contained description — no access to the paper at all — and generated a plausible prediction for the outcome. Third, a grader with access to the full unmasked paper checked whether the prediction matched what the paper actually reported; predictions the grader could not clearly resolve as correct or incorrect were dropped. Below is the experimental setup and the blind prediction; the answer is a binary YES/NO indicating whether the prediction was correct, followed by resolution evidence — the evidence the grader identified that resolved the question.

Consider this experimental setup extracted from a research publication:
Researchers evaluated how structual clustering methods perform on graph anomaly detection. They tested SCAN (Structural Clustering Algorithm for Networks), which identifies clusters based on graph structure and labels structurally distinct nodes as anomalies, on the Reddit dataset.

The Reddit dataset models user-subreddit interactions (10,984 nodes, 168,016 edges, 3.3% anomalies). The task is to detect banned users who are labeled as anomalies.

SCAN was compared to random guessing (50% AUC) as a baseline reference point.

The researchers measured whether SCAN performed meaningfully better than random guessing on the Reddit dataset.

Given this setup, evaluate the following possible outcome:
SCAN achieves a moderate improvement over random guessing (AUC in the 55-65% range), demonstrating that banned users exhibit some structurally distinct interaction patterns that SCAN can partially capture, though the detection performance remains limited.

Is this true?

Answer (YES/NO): NO